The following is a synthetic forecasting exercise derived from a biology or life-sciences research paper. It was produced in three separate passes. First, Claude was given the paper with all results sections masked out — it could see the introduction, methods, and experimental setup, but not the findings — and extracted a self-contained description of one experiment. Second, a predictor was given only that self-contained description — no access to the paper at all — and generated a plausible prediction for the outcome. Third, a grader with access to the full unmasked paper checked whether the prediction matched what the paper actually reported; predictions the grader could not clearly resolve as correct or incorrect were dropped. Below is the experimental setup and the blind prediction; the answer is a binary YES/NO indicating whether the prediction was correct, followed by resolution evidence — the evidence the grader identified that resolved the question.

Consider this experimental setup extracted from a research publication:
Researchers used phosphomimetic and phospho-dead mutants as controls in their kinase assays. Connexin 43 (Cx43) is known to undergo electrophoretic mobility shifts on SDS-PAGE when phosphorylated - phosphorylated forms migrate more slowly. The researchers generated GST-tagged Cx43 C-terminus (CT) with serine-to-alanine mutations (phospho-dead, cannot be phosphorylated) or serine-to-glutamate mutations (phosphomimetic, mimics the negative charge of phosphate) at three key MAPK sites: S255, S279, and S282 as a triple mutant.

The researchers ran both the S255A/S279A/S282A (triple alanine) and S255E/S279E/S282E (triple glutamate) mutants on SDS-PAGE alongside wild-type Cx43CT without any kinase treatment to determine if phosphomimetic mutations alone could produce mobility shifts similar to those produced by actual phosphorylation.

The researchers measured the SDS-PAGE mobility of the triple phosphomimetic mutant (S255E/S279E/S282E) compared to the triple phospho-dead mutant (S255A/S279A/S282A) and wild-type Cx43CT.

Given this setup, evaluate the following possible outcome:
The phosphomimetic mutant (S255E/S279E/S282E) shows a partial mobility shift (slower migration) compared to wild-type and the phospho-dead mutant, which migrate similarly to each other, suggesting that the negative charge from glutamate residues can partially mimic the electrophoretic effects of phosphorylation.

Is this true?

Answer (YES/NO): NO